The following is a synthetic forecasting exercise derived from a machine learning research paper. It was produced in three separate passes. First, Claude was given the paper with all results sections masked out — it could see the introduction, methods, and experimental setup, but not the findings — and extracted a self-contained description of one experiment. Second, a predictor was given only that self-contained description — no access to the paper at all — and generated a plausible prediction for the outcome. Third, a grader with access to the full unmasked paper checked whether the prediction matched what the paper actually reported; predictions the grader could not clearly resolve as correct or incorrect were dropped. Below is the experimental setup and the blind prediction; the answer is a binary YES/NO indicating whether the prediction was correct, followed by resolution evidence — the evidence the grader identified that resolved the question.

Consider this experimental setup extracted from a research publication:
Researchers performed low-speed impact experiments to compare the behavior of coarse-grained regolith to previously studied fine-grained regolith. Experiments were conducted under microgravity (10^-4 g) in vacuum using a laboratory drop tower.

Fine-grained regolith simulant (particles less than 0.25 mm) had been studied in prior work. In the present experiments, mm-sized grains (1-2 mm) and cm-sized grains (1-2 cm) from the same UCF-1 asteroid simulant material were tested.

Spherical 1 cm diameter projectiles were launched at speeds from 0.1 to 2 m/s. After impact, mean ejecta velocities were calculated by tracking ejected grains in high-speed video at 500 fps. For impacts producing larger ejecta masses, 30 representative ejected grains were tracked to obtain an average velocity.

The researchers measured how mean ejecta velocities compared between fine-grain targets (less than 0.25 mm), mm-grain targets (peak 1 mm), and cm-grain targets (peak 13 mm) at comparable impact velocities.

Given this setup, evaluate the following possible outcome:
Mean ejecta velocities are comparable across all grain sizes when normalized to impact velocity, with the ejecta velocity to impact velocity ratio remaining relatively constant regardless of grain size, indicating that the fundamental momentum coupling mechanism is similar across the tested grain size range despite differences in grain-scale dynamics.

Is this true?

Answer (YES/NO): NO